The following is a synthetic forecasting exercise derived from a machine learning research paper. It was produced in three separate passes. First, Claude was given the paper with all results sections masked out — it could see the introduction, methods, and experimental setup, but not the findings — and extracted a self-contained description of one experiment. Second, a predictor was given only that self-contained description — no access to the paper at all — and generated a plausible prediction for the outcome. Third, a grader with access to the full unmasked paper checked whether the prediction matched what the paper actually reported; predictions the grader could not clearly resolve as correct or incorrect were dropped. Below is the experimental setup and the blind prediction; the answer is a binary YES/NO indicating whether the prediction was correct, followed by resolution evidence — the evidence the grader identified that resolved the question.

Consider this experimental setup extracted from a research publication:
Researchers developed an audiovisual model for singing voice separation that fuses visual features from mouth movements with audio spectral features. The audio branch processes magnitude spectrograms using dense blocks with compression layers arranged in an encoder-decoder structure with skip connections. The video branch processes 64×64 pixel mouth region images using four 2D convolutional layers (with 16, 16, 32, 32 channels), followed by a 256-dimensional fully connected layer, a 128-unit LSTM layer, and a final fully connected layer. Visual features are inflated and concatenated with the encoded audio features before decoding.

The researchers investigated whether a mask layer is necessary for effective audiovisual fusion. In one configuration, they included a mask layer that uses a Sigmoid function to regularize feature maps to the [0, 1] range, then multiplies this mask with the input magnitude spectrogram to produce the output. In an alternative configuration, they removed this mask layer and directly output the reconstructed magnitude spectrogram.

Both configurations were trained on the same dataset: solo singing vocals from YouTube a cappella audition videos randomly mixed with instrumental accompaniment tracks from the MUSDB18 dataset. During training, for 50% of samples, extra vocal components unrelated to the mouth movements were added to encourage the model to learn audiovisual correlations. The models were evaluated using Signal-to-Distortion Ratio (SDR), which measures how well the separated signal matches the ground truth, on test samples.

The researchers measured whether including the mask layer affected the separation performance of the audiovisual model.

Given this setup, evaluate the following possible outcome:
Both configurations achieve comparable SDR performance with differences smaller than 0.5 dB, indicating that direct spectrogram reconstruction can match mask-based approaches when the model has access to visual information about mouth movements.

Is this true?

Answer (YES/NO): NO